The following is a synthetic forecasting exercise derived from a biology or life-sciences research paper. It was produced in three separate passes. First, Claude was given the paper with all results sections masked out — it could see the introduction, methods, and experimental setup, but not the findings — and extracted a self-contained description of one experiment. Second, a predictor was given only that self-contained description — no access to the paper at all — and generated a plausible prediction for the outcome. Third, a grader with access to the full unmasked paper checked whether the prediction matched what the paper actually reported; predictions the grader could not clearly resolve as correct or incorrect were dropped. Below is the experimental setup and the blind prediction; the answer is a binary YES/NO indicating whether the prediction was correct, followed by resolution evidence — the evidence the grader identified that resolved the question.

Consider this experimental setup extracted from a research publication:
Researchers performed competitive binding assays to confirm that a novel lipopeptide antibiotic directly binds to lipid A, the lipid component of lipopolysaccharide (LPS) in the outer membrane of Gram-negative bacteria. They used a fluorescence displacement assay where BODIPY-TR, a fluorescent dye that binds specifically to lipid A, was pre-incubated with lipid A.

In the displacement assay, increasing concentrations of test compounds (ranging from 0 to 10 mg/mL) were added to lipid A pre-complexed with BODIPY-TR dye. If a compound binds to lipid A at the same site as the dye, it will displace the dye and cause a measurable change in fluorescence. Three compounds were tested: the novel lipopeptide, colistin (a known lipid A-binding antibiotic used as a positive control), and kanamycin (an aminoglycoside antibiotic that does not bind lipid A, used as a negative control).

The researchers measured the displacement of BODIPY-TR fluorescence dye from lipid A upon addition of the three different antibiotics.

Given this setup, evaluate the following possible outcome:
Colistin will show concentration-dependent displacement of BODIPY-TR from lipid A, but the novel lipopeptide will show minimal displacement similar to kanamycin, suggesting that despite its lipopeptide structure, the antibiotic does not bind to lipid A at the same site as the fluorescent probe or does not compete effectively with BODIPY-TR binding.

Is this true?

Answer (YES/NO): NO